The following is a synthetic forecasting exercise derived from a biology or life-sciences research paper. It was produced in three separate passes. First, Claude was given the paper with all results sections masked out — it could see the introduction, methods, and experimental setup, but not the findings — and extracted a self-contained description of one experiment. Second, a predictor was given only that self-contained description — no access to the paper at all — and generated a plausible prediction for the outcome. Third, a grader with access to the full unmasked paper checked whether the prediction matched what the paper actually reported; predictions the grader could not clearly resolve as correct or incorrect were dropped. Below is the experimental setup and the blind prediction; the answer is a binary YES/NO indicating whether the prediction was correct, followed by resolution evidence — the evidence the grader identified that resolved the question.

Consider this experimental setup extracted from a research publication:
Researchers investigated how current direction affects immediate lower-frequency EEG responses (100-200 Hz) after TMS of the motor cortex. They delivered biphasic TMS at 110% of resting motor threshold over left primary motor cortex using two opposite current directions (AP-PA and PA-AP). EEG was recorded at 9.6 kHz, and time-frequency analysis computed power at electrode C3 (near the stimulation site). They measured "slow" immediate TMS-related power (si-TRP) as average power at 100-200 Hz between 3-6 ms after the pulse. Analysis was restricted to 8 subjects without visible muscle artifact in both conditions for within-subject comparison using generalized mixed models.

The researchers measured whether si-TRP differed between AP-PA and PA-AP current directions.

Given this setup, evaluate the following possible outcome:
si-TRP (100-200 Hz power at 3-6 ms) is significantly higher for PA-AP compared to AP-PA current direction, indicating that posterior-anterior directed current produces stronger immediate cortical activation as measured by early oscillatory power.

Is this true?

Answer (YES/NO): YES